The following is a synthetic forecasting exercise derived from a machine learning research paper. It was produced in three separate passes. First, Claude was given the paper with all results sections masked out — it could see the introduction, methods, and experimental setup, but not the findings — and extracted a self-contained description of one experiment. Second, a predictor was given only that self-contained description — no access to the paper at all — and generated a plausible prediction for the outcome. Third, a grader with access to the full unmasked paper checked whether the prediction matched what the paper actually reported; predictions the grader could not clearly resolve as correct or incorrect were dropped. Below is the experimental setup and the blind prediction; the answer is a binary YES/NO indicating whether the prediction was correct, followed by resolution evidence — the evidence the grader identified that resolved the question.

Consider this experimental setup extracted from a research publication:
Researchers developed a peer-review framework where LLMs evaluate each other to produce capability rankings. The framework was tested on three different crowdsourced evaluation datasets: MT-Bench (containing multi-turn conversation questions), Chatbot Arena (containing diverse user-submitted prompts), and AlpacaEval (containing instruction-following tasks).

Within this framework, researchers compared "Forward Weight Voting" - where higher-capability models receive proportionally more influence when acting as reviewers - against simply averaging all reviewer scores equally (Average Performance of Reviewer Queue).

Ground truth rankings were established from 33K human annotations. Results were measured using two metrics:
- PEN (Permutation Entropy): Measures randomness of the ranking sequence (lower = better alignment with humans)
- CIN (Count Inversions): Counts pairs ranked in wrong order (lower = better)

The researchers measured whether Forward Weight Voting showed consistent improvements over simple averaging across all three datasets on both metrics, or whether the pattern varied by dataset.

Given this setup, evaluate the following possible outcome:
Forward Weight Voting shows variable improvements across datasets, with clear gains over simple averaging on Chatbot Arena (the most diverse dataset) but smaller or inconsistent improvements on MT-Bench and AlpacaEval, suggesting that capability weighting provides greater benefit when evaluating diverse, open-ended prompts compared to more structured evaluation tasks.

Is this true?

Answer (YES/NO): NO